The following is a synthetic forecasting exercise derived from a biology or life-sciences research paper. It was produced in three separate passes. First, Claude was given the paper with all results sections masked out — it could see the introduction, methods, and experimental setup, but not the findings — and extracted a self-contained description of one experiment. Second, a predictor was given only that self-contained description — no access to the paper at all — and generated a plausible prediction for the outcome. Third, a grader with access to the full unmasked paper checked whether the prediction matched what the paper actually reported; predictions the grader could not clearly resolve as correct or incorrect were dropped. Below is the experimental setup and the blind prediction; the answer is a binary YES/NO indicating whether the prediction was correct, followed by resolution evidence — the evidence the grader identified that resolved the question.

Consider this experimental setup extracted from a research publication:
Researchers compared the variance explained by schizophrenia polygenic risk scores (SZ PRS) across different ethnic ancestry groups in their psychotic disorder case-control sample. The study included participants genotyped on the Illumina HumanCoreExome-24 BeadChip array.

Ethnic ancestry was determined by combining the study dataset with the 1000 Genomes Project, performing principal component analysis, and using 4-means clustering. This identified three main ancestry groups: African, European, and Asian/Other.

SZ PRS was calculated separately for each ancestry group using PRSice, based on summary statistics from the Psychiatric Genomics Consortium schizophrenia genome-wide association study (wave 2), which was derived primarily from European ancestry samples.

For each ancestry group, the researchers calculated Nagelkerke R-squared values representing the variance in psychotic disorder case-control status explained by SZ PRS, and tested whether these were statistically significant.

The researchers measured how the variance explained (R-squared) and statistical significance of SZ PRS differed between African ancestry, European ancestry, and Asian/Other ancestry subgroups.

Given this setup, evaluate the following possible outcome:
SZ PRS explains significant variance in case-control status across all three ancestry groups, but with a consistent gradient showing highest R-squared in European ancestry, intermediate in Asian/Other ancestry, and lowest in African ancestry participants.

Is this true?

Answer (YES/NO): NO